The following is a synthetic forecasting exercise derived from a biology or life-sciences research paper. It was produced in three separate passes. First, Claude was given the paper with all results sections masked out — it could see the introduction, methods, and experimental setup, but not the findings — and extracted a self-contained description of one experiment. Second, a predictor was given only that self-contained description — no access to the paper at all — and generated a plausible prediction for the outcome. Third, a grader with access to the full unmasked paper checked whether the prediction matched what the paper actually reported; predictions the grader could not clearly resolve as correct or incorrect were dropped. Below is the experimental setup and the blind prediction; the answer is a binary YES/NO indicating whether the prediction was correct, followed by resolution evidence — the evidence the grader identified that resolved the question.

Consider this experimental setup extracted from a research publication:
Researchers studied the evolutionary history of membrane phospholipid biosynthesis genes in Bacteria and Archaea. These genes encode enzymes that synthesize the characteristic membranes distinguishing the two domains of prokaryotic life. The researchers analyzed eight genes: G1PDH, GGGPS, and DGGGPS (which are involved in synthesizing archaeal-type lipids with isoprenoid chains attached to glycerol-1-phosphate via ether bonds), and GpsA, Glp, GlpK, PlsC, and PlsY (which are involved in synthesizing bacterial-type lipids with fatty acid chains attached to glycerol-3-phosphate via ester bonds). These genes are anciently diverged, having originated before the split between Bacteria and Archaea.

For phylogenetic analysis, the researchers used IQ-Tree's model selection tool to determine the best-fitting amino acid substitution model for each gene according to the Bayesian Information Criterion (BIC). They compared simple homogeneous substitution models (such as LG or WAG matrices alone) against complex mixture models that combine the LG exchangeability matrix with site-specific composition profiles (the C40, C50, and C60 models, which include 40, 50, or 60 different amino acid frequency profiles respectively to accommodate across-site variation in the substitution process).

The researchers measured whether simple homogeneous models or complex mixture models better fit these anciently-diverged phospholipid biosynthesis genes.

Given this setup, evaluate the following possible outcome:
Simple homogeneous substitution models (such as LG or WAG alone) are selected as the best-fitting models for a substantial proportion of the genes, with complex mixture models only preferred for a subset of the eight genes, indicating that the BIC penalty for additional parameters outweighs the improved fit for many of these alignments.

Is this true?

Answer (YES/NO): NO